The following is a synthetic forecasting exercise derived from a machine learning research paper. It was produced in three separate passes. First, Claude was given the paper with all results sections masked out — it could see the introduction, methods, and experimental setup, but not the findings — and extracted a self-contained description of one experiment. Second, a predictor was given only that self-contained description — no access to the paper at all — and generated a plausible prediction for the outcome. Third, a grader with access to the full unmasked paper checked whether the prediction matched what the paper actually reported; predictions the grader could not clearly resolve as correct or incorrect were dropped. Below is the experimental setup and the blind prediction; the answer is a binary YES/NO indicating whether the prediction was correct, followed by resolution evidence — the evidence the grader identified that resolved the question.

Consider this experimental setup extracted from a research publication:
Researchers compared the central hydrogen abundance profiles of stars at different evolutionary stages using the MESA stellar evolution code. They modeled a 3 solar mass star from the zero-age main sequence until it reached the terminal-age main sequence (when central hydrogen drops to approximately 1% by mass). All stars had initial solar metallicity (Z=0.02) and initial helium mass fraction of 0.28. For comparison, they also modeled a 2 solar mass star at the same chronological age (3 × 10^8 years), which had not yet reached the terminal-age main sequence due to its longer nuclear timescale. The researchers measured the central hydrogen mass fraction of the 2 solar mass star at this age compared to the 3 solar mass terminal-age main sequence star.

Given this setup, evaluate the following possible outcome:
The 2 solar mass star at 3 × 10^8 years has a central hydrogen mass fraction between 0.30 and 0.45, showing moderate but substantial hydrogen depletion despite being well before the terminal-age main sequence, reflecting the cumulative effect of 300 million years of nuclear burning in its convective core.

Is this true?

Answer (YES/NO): NO